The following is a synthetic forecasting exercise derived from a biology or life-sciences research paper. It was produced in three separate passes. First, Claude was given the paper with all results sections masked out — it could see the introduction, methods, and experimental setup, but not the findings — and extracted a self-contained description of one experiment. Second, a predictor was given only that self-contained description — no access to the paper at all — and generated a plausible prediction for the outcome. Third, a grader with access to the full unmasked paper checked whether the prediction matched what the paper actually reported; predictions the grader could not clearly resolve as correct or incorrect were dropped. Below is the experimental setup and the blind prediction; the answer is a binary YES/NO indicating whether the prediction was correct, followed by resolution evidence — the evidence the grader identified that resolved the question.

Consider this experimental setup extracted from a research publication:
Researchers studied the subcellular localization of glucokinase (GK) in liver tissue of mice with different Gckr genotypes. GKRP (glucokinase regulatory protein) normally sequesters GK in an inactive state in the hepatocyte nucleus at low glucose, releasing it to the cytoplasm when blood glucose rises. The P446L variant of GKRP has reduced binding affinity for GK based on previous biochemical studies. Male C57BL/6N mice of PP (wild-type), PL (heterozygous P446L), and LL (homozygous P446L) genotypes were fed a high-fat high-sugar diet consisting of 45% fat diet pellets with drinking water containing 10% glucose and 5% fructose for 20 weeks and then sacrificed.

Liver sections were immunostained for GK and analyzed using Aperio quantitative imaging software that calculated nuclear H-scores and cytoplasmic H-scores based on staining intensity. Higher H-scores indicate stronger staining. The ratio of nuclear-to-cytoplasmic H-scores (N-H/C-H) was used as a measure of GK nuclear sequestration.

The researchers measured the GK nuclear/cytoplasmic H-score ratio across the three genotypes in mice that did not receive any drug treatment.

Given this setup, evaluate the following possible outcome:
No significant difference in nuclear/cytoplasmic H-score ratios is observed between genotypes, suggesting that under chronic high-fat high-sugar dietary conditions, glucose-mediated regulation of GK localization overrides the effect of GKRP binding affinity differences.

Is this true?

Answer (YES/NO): NO